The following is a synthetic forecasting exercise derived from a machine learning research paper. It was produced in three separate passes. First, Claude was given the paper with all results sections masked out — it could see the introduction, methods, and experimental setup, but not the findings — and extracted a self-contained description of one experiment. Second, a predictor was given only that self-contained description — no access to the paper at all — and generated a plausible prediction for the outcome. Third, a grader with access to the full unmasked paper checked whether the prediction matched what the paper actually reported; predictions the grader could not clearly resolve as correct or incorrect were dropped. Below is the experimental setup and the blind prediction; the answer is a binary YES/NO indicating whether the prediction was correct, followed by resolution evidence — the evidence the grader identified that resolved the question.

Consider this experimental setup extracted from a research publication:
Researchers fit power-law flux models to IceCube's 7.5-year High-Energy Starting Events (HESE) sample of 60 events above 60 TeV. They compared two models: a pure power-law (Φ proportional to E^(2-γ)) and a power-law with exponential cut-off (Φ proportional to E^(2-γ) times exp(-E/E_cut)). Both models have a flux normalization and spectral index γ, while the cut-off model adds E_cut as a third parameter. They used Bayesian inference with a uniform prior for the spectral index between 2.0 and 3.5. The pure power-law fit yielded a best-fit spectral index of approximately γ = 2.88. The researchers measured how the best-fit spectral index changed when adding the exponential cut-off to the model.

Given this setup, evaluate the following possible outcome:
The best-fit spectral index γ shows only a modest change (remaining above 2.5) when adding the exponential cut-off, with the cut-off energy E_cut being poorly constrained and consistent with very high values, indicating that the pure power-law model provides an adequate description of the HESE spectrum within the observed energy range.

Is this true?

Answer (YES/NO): YES